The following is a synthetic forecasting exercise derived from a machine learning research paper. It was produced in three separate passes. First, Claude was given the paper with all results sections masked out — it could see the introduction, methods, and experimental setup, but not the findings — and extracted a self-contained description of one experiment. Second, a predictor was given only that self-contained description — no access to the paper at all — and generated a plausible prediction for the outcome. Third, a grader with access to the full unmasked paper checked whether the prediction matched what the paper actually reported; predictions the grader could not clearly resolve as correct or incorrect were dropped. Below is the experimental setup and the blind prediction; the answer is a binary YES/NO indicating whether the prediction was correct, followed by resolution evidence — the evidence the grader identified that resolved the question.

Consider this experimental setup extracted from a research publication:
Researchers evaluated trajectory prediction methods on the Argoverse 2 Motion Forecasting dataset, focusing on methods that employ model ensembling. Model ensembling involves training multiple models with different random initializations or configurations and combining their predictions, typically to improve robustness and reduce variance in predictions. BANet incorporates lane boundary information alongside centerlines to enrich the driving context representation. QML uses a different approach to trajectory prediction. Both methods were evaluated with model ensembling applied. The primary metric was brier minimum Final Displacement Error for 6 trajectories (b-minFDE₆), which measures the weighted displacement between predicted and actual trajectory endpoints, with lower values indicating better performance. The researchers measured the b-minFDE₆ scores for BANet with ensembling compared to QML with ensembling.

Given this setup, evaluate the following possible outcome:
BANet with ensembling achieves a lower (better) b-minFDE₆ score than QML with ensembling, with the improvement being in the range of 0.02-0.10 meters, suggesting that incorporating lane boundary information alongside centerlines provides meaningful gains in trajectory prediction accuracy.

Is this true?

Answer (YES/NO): YES